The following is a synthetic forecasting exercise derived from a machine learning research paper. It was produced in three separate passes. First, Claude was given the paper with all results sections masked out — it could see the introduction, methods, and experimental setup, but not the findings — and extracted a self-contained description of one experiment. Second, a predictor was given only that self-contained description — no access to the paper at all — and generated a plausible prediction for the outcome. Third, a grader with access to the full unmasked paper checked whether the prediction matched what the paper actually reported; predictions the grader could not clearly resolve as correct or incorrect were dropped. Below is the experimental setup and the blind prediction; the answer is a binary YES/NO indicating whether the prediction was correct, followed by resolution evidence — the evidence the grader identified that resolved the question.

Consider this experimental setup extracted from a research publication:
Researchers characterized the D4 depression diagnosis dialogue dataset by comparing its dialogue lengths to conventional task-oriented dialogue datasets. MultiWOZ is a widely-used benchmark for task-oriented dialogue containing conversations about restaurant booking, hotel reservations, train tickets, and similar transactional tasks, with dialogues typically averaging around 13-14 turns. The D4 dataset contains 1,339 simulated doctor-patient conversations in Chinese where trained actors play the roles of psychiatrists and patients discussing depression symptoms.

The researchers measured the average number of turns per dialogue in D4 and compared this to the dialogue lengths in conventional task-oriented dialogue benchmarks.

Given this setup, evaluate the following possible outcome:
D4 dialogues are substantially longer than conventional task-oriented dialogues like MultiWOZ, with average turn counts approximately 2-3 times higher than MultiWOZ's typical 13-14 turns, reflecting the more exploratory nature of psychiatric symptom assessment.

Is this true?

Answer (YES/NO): NO